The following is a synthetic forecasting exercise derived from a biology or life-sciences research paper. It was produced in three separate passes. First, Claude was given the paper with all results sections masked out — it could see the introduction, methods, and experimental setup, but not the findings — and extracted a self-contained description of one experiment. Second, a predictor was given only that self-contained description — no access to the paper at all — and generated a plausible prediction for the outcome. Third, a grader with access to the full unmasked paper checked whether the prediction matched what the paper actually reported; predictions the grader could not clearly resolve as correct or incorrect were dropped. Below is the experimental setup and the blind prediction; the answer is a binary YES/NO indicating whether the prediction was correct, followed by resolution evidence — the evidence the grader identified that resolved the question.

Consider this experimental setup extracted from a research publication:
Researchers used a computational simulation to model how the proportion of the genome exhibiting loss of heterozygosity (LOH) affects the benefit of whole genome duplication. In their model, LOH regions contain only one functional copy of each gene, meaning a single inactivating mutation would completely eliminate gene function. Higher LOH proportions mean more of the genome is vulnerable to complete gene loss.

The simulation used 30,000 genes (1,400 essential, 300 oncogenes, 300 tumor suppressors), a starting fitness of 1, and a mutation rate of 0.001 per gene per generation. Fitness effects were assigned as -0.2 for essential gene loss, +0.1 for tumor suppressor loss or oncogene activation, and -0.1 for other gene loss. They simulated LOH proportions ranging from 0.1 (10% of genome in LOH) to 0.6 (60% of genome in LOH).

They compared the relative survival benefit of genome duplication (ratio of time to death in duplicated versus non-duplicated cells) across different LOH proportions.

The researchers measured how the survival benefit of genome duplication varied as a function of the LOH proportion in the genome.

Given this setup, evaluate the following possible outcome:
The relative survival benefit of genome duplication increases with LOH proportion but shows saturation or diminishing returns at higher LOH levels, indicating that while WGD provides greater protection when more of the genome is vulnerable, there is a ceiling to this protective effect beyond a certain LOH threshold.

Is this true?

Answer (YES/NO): NO